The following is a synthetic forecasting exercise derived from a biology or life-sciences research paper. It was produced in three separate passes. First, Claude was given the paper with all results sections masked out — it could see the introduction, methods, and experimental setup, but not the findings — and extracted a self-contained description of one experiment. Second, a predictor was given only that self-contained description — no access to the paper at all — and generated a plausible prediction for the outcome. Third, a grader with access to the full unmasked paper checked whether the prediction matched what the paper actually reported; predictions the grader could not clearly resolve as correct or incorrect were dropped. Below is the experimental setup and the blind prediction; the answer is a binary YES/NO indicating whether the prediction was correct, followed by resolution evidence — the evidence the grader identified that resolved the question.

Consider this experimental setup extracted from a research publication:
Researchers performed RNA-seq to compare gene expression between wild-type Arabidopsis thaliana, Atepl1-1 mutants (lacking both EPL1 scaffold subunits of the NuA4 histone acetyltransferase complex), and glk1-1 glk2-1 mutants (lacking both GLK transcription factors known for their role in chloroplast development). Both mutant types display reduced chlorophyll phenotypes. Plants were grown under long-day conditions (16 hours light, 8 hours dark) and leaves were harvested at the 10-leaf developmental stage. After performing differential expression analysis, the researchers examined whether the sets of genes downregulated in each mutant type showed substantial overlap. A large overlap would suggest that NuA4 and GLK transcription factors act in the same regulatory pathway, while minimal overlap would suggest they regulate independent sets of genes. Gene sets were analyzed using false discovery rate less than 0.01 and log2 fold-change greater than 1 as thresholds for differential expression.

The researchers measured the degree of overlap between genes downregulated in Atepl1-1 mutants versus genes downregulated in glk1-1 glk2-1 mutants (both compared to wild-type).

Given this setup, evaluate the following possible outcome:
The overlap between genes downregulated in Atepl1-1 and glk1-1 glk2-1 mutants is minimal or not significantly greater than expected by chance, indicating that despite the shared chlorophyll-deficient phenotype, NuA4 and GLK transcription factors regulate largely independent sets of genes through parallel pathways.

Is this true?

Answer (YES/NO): YES